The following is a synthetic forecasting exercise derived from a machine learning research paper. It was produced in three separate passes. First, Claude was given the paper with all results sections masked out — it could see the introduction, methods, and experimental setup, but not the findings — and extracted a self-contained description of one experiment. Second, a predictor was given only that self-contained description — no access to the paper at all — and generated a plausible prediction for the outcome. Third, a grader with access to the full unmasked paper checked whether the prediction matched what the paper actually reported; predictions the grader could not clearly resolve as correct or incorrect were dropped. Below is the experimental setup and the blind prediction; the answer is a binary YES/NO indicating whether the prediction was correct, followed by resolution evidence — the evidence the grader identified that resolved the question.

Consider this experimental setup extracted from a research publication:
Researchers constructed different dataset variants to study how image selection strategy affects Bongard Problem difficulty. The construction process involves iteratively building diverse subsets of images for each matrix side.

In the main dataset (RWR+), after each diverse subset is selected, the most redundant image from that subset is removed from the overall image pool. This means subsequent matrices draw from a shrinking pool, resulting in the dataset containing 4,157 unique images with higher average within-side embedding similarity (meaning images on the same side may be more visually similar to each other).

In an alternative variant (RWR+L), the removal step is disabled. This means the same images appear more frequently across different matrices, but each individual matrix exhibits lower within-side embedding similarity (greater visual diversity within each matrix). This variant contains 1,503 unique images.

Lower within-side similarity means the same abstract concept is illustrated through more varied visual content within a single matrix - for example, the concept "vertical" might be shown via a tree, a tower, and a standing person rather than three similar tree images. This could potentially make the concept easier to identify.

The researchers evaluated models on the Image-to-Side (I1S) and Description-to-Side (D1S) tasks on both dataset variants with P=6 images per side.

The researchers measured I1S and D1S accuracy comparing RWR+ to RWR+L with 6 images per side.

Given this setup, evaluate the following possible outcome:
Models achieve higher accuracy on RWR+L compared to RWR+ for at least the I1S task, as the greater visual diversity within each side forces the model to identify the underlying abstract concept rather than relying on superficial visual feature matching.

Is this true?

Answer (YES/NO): YES